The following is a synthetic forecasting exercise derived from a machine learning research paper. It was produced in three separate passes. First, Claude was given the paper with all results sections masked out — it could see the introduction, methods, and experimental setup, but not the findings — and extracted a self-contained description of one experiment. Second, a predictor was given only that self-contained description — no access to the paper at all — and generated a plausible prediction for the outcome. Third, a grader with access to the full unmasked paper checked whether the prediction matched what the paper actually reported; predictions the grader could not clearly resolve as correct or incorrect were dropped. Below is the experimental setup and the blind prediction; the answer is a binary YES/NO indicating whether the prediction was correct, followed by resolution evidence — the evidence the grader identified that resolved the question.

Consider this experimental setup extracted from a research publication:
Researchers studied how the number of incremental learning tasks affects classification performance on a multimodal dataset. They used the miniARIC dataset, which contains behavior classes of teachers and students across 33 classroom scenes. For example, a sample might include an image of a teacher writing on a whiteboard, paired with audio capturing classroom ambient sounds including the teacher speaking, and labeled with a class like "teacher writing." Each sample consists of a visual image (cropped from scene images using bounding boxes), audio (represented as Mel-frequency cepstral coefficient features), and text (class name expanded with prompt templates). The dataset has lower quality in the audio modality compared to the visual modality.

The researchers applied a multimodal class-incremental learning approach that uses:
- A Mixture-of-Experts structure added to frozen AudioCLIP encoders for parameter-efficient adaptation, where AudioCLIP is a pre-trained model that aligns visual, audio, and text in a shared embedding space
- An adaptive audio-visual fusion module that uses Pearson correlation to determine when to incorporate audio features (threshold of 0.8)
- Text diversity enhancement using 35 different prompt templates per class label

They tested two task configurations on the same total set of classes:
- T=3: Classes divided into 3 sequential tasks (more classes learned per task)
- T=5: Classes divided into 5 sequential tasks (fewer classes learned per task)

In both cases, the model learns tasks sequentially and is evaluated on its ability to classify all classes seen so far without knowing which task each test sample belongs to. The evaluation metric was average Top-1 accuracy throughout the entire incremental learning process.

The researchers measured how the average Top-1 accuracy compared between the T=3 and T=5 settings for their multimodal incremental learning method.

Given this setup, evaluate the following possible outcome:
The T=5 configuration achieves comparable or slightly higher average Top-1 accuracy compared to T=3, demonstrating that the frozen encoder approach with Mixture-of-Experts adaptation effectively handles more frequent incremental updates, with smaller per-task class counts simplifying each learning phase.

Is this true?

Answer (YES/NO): NO